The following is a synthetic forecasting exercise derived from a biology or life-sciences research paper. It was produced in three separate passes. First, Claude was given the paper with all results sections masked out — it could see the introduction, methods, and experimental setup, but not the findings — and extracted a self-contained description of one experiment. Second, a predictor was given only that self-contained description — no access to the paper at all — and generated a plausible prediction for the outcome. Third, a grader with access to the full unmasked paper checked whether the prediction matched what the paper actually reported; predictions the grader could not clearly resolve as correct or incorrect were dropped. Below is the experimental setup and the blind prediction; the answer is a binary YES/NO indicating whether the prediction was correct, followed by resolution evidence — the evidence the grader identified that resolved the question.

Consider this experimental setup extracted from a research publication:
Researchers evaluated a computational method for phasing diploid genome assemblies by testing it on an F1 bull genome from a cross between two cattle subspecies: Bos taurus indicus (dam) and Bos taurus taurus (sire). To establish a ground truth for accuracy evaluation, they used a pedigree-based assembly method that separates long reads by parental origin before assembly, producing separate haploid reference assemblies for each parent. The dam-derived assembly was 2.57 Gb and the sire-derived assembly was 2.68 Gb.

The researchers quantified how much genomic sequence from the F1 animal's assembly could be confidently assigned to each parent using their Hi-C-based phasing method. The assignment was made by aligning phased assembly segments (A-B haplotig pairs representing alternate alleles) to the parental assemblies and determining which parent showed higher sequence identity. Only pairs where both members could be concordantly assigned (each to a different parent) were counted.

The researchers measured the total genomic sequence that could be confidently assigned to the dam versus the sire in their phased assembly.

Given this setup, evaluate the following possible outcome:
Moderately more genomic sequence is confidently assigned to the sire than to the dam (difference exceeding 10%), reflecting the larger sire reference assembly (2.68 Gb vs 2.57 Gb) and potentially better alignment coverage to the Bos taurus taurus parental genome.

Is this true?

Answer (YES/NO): NO